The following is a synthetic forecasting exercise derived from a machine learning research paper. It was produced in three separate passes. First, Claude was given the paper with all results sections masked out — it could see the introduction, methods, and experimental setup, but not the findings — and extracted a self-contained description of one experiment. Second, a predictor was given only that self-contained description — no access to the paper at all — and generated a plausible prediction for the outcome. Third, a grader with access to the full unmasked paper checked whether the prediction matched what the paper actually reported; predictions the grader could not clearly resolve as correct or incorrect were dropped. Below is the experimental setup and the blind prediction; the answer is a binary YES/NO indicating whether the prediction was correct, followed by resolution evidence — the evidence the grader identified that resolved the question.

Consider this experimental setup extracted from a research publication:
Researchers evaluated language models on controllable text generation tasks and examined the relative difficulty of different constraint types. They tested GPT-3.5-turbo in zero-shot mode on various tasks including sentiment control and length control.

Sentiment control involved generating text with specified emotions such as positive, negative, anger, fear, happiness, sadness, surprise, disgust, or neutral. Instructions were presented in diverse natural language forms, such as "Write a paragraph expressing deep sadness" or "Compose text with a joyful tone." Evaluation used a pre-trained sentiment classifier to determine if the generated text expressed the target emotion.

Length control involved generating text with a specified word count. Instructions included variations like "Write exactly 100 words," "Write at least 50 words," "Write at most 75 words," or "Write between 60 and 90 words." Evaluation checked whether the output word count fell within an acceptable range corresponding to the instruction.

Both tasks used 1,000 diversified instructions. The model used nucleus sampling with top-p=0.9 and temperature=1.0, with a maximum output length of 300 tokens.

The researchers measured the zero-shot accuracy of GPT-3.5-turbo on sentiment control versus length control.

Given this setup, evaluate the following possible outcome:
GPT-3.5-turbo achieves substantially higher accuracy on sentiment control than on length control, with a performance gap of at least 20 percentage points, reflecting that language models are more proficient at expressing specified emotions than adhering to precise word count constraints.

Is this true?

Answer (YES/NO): YES